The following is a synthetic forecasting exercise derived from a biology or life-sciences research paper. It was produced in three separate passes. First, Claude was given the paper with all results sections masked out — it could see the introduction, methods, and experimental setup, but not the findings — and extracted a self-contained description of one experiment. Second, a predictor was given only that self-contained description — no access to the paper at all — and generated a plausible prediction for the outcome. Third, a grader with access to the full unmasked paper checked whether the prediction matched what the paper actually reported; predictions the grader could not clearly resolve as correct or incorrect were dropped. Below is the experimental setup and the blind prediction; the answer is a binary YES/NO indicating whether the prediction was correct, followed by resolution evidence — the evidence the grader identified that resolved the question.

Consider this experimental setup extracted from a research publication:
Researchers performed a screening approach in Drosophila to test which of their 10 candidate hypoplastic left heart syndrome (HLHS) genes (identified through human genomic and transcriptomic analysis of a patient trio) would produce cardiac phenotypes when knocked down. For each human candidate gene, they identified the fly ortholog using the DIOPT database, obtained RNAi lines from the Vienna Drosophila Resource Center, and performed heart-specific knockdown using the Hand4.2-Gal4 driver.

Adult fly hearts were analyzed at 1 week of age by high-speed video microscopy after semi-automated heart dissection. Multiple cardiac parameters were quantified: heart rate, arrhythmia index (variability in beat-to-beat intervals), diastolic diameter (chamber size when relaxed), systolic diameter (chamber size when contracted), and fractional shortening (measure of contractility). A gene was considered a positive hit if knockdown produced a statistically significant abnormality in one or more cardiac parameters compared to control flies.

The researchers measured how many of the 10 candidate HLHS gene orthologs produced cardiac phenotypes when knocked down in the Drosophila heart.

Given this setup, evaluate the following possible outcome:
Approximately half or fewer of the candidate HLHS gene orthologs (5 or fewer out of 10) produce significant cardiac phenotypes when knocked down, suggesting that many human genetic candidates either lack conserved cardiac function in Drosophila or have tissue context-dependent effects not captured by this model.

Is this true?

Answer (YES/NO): YES